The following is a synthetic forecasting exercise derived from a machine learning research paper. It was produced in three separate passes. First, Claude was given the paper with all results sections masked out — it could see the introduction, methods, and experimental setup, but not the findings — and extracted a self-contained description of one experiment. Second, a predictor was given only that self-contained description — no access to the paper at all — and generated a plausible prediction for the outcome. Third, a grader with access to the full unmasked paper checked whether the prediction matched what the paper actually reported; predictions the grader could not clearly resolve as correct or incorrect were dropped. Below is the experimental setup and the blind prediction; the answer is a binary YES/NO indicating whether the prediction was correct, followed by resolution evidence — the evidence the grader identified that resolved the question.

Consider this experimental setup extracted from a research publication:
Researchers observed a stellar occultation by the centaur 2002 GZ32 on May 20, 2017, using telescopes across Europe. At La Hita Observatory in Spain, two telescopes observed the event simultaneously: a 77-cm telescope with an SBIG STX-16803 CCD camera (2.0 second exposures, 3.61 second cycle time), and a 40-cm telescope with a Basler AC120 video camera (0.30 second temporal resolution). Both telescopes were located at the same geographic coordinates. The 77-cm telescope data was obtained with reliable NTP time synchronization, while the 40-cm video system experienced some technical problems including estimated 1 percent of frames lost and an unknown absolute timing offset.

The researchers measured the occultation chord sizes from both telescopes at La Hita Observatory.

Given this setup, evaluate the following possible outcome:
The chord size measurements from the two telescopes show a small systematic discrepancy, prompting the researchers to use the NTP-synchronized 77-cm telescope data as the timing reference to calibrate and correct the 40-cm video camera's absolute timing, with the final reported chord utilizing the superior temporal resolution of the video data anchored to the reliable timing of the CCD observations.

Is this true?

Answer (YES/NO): NO